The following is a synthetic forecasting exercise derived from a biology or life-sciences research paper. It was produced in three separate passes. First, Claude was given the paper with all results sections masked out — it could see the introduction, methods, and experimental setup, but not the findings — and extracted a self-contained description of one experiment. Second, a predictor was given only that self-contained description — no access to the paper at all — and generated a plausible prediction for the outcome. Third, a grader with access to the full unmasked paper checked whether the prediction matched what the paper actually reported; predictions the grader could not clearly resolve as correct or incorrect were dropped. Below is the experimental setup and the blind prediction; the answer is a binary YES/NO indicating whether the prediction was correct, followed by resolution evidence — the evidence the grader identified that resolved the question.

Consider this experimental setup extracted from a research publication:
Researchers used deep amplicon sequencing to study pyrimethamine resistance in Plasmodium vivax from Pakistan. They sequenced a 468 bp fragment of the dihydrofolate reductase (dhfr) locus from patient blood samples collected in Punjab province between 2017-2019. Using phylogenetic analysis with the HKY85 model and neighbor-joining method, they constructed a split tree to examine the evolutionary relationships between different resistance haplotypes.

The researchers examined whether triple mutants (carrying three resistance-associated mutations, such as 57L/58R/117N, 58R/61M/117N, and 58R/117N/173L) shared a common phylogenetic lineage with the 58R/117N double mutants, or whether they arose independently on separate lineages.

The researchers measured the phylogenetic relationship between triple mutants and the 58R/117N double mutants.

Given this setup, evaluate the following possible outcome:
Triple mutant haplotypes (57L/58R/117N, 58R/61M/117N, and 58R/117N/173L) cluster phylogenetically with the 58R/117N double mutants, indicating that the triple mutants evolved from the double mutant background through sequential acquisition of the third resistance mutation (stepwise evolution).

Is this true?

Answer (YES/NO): YES